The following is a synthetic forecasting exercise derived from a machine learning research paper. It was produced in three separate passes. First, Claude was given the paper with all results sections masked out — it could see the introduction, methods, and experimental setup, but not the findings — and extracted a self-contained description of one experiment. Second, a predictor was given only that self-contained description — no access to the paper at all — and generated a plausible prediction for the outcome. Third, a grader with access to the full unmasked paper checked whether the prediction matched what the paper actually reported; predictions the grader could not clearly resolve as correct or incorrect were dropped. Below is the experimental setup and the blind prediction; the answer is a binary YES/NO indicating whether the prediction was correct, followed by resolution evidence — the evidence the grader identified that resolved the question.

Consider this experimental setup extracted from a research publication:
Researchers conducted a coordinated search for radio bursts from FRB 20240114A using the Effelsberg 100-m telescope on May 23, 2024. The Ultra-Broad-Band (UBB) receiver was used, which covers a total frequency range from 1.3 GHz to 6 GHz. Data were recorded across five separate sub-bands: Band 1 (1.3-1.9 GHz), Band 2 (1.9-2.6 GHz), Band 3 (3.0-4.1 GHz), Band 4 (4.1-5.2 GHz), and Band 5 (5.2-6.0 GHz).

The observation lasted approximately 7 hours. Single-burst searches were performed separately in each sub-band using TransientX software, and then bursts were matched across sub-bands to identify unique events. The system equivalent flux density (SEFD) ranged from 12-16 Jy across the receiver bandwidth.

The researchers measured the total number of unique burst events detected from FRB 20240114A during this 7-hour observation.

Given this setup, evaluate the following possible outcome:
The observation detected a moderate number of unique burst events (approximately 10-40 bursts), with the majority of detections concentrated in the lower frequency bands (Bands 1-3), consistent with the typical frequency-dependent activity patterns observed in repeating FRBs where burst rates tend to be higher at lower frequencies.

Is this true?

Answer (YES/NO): NO